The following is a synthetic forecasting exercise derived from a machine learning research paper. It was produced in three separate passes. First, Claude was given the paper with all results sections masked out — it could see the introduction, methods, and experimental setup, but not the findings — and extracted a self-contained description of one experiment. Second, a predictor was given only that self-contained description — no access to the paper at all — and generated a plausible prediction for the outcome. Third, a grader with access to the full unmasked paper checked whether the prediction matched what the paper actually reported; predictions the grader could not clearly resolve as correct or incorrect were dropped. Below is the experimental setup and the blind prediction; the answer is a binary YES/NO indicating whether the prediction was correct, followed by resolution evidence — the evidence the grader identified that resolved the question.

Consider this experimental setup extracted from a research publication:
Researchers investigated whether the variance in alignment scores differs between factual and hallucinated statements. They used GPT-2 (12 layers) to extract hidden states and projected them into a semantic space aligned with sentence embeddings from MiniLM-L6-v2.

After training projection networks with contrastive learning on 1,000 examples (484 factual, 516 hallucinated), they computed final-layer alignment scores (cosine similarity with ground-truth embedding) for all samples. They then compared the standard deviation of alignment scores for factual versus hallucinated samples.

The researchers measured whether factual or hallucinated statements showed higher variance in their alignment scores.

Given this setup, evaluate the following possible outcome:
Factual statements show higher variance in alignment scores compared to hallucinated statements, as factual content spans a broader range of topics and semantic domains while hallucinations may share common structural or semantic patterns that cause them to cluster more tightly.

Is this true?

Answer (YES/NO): NO